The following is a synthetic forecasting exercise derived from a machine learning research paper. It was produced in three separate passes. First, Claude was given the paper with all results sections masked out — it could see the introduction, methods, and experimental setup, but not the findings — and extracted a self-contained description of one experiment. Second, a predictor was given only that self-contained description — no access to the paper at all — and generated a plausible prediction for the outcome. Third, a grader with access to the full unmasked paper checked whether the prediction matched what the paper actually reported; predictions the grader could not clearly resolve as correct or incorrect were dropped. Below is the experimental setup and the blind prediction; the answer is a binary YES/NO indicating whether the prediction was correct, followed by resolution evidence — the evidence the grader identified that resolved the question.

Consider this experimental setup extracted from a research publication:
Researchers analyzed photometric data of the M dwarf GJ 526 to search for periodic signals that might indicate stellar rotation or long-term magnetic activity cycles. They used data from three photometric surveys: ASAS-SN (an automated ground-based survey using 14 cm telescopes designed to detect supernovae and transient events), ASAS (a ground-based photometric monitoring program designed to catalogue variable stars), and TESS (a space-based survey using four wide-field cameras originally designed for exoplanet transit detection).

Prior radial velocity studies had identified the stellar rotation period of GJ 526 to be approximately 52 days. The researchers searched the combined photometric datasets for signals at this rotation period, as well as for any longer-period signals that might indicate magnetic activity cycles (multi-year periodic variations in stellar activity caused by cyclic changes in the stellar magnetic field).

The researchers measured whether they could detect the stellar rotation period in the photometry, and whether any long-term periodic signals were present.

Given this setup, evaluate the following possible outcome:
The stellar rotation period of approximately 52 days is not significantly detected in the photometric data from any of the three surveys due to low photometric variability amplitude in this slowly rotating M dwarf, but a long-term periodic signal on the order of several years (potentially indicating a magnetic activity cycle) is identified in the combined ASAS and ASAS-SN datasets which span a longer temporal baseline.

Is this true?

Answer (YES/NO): NO